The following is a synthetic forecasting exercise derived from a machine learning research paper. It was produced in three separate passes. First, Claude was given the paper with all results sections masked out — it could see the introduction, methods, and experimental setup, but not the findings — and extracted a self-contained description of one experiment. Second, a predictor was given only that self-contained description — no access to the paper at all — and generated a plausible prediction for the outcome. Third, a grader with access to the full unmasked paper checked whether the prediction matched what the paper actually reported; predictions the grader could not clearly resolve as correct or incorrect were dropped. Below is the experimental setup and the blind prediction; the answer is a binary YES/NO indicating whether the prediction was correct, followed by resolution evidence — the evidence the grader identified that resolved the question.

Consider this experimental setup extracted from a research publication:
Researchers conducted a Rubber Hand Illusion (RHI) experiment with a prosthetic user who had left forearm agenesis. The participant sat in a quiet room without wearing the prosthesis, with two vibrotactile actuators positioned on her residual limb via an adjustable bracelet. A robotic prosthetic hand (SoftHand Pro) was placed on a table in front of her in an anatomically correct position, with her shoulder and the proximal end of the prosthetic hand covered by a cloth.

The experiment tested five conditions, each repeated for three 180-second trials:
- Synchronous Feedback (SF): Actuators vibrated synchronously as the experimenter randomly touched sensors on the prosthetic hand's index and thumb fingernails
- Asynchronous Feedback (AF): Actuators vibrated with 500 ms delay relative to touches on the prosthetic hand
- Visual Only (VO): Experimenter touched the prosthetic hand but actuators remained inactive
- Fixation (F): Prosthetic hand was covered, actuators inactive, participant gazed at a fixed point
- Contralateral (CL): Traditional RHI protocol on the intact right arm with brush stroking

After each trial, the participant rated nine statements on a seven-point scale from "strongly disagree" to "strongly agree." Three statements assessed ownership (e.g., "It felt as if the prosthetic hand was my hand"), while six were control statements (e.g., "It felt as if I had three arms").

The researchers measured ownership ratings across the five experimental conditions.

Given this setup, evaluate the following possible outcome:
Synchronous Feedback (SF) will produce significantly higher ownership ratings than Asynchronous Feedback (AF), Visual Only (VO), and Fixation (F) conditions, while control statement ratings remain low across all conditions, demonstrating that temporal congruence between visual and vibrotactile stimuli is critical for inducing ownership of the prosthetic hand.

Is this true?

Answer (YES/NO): NO